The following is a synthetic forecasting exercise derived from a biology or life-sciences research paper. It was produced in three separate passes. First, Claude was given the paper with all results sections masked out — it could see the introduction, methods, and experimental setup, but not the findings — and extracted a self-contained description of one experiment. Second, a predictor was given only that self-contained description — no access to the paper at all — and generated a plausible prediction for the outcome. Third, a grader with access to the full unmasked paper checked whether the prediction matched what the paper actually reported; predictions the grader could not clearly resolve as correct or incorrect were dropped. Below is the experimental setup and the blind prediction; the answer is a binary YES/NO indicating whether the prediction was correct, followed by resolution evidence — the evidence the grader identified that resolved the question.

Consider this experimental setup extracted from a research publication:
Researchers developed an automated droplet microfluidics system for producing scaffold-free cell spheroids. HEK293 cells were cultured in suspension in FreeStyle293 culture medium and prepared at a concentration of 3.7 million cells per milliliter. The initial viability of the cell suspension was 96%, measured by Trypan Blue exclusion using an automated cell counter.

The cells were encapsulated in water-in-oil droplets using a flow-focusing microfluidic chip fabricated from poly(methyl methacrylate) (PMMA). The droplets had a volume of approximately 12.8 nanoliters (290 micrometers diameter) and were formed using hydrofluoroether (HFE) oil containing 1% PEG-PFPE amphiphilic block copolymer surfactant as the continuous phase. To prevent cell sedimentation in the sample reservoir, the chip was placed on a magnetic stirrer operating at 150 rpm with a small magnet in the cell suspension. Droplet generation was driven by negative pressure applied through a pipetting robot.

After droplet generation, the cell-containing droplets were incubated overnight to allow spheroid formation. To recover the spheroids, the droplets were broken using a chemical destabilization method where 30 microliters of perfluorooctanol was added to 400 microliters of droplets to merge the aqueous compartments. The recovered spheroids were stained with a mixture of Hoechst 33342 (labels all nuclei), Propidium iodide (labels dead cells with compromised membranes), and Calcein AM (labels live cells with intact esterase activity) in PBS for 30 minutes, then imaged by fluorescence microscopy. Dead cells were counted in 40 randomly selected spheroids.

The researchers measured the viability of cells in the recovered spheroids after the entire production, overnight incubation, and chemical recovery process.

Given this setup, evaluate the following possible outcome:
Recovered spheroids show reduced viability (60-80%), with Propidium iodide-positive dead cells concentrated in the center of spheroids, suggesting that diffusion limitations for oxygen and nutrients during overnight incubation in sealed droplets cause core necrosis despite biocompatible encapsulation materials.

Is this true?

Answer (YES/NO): NO